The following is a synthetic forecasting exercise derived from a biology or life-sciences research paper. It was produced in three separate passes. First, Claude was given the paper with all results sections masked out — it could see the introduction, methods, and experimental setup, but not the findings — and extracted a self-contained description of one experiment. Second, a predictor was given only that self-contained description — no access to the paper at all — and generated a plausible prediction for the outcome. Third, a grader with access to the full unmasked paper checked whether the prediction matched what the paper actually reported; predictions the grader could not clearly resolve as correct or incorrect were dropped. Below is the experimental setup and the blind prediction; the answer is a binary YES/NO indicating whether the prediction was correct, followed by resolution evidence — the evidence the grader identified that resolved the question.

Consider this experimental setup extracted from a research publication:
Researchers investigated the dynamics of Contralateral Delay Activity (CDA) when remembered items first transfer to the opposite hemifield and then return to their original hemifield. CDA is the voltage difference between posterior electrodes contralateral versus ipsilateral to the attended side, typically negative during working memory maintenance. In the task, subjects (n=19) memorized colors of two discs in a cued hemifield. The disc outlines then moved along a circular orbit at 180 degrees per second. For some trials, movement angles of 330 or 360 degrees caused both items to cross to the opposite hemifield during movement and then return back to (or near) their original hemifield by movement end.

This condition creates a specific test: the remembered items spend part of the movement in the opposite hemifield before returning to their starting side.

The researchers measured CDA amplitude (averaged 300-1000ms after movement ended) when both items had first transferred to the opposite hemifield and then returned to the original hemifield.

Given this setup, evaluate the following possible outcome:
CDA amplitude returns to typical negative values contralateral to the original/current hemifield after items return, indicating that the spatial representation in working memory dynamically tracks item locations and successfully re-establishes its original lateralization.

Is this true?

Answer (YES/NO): NO